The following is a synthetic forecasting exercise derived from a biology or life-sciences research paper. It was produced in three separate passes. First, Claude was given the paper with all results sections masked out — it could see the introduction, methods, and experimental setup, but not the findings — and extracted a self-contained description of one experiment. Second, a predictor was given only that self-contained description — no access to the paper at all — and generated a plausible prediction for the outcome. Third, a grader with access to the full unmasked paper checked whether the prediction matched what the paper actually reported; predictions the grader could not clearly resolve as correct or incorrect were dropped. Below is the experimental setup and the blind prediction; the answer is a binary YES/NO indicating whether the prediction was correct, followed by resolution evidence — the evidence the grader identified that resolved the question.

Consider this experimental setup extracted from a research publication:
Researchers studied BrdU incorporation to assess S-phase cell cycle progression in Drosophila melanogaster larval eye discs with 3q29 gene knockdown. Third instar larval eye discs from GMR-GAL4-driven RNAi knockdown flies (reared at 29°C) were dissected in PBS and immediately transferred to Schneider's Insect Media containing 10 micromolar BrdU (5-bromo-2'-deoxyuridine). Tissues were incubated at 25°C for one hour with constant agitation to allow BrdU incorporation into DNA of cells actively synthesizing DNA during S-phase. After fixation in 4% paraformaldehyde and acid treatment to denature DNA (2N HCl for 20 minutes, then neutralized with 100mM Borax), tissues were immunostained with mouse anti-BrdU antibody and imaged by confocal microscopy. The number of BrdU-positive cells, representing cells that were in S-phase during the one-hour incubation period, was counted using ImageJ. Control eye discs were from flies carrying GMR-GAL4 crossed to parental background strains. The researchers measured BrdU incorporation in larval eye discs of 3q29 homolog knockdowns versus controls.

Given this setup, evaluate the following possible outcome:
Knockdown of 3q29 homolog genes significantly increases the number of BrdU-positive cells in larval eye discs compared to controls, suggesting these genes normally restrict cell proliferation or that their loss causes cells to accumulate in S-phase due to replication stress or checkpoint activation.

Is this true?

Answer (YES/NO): YES